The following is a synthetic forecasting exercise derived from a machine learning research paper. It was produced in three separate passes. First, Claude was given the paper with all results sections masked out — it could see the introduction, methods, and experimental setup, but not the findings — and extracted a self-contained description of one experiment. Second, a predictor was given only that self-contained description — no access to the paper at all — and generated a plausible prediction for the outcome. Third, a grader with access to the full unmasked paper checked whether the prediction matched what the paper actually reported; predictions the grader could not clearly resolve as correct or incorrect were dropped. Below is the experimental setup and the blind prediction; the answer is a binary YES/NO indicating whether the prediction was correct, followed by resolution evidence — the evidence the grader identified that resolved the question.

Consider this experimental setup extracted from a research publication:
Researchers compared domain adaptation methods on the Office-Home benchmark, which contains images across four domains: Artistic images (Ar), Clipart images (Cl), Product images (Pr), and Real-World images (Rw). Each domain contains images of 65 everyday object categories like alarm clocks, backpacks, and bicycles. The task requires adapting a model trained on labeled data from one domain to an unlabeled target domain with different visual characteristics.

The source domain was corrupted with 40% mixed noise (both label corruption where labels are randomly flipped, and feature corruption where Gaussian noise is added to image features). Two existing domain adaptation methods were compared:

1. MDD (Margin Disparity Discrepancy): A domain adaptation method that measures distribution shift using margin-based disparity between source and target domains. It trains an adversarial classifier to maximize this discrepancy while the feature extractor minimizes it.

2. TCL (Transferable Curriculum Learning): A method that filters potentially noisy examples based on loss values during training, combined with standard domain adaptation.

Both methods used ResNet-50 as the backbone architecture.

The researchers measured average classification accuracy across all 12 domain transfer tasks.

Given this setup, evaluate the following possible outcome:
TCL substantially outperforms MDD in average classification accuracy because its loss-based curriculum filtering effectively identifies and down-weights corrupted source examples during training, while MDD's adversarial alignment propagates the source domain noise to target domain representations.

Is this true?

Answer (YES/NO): NO